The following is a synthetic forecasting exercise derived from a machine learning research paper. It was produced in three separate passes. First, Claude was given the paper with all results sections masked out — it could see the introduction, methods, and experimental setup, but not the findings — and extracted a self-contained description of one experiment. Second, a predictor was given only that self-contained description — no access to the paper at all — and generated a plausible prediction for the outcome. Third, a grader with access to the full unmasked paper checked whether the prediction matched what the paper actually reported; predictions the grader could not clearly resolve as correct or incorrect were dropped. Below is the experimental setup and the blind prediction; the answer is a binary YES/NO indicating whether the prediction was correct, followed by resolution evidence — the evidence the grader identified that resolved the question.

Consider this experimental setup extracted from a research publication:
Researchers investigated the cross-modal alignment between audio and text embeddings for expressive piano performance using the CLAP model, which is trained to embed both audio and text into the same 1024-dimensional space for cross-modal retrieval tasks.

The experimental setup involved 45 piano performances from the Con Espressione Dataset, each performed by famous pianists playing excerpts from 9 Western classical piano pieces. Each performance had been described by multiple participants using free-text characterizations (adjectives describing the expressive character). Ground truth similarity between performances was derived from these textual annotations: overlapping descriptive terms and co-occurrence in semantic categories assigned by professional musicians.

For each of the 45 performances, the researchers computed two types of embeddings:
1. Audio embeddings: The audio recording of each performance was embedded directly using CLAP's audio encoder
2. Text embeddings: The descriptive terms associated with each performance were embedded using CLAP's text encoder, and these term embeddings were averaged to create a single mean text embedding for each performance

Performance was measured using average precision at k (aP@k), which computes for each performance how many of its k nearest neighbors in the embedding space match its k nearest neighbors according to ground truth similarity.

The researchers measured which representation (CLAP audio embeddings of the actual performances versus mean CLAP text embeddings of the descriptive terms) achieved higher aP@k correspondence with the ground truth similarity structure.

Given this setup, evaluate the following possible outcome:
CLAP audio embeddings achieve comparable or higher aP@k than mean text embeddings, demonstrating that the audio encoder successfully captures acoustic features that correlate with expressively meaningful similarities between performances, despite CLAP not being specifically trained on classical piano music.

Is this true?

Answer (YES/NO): NO